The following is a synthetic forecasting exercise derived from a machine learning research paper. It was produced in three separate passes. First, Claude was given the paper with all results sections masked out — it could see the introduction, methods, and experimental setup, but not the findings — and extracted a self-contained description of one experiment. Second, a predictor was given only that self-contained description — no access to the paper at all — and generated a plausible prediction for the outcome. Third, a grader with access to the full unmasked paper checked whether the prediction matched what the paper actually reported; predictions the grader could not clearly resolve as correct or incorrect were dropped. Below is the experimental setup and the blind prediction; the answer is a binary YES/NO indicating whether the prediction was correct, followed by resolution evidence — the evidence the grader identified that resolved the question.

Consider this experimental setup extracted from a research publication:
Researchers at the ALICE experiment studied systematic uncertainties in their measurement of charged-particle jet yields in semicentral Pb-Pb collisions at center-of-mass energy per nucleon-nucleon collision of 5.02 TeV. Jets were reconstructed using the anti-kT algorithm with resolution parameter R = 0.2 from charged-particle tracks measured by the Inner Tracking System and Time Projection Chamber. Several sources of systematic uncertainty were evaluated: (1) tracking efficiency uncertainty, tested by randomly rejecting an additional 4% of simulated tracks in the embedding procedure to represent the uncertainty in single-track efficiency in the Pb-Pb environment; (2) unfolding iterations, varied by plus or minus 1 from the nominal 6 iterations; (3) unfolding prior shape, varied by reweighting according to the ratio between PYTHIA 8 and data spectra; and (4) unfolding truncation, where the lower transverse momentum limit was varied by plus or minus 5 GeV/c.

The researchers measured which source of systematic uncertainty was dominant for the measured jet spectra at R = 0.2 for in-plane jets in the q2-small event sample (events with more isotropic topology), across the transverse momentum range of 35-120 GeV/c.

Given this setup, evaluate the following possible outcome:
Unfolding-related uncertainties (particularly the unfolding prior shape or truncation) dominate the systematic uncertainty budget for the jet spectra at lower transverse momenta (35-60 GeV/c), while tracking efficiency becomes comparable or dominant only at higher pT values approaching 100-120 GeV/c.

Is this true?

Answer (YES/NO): NO